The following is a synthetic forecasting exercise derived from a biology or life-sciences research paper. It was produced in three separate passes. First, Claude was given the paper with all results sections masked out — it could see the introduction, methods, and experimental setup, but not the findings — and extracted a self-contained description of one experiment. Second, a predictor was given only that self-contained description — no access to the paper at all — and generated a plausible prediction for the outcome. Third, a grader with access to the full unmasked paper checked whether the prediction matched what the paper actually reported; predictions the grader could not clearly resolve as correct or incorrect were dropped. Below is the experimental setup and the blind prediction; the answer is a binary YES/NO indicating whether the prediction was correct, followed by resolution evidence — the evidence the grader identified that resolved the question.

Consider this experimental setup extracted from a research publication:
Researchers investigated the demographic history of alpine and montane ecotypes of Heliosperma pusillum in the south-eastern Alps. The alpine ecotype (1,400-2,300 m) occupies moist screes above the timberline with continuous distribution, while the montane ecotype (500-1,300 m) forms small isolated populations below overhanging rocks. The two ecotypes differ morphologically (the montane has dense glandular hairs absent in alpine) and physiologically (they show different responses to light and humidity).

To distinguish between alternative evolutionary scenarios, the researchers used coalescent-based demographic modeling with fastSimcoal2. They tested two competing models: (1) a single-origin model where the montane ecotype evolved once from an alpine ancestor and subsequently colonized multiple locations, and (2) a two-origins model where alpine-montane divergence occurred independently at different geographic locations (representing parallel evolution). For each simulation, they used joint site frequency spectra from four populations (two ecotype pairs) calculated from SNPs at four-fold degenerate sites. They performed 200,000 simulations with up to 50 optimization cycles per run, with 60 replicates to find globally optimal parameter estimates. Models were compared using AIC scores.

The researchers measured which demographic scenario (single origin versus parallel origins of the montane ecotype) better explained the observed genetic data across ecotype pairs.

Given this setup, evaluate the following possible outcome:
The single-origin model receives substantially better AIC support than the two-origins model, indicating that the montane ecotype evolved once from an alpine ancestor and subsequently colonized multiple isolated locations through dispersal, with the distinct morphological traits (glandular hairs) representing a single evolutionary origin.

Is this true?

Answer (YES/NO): NO